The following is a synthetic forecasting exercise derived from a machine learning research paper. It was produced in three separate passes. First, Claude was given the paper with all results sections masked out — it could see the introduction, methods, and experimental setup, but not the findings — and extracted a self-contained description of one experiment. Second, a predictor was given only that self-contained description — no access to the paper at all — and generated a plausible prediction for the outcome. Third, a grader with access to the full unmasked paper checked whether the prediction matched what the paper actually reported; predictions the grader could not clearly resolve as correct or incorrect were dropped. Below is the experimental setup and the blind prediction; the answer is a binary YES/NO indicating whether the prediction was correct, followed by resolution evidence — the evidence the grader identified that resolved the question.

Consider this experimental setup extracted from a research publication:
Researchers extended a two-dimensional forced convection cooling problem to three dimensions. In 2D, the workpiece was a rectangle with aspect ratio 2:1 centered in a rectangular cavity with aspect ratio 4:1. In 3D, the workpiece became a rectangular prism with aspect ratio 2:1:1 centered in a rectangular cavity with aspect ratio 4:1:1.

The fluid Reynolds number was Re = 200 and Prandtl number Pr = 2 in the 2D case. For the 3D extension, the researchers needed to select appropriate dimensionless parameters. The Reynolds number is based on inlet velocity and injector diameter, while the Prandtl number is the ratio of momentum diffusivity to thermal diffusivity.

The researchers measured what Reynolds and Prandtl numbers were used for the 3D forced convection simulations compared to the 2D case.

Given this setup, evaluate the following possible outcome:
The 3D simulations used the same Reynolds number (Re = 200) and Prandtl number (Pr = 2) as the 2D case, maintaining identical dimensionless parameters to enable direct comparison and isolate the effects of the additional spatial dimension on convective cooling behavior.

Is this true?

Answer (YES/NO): NO